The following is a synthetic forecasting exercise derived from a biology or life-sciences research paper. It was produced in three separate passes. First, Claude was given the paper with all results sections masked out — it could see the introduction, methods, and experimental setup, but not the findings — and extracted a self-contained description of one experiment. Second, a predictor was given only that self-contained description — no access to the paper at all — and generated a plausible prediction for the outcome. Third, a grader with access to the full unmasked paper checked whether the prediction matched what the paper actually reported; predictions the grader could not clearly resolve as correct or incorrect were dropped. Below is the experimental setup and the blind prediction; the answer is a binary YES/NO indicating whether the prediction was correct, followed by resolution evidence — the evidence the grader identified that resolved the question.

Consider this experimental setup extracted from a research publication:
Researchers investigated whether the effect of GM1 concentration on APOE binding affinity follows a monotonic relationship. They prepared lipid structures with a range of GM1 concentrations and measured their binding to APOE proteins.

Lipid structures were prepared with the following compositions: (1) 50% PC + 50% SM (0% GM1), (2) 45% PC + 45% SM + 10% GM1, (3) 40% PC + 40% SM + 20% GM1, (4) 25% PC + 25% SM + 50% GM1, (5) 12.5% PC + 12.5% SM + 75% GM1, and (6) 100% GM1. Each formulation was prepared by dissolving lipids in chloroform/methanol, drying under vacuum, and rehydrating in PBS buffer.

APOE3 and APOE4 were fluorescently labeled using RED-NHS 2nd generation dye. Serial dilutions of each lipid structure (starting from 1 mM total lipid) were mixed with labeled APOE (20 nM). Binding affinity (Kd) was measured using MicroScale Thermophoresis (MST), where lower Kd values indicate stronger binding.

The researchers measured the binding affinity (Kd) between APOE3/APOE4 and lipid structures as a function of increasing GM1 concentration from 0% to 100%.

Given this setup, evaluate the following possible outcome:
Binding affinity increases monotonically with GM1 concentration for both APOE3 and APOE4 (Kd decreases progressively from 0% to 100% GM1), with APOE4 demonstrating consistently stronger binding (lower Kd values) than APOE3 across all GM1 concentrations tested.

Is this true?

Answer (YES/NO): NO